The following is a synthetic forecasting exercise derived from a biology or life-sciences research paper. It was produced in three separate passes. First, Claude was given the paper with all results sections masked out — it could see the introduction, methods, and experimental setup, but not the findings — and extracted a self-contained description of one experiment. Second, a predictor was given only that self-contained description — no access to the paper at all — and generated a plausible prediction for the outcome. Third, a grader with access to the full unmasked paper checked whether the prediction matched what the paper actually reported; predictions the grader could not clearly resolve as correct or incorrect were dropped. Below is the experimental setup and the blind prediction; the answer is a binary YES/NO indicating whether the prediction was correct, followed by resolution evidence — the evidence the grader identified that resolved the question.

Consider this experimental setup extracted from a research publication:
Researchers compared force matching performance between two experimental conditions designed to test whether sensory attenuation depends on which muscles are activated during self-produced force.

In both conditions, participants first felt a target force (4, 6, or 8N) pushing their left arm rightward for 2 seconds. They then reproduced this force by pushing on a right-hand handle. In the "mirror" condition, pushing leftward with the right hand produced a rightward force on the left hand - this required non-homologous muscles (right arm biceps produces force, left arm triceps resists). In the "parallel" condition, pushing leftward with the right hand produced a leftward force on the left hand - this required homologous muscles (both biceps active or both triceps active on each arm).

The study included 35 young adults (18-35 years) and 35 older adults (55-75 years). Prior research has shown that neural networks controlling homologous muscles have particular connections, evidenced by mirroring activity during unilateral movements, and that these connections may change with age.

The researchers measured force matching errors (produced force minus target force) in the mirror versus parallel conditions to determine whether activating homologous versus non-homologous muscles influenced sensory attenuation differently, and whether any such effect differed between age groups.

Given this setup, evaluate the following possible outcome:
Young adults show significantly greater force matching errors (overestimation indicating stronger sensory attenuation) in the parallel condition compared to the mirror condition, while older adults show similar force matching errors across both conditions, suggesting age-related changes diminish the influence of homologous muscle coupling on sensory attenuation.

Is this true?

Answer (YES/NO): NO